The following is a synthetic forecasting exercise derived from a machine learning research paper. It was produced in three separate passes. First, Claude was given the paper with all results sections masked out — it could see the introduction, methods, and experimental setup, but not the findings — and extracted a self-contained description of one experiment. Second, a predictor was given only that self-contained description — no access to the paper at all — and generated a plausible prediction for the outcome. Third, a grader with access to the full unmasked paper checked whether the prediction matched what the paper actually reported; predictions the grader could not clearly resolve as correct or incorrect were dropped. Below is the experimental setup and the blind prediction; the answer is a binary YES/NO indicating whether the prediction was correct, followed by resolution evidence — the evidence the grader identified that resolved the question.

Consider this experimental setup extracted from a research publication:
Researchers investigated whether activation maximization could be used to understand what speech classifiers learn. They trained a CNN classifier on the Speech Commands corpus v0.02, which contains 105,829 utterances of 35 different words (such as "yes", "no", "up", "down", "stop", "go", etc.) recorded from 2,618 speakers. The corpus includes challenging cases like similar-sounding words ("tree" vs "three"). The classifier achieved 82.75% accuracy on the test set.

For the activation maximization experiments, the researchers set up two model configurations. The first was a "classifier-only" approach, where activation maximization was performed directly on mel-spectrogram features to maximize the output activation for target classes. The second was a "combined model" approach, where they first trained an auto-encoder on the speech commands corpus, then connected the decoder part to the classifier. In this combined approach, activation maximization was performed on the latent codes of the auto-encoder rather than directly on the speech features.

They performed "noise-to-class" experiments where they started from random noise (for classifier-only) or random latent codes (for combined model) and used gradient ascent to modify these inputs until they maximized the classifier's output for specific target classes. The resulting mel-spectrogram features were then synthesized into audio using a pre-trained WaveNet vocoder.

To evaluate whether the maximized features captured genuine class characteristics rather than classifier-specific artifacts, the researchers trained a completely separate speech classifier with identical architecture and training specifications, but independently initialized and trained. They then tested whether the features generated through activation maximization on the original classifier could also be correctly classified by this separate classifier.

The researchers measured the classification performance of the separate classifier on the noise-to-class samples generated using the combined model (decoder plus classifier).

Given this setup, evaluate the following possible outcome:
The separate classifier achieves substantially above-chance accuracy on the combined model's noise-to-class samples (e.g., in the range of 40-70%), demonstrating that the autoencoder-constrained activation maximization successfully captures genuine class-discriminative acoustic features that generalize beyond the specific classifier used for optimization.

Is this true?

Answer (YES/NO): YES